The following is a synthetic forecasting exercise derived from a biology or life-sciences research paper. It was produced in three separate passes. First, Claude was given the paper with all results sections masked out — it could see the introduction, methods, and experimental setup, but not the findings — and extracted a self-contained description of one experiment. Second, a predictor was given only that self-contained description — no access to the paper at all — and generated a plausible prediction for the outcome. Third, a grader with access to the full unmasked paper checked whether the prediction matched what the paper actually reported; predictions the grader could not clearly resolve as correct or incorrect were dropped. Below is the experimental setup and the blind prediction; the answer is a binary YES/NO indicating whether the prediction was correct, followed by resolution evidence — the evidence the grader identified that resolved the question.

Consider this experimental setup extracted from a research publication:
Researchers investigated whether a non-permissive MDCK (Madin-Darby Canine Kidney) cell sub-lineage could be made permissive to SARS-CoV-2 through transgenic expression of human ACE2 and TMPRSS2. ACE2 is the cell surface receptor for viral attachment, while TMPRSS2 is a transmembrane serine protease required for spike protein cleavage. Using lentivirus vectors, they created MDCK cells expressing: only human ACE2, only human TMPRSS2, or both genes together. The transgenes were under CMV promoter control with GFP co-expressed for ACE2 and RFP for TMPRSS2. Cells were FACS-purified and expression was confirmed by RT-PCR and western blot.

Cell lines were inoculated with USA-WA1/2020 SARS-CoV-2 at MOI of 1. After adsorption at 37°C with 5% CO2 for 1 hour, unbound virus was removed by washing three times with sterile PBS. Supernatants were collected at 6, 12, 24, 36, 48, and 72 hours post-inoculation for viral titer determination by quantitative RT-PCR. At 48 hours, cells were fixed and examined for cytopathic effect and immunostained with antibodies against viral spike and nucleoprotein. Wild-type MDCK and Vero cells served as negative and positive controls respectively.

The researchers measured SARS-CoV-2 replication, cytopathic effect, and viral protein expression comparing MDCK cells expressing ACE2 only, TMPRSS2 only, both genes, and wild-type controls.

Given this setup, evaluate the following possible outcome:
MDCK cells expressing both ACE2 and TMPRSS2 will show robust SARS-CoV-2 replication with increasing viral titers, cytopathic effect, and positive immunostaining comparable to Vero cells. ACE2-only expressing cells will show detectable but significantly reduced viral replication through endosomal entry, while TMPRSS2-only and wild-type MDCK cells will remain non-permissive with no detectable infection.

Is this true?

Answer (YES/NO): NO